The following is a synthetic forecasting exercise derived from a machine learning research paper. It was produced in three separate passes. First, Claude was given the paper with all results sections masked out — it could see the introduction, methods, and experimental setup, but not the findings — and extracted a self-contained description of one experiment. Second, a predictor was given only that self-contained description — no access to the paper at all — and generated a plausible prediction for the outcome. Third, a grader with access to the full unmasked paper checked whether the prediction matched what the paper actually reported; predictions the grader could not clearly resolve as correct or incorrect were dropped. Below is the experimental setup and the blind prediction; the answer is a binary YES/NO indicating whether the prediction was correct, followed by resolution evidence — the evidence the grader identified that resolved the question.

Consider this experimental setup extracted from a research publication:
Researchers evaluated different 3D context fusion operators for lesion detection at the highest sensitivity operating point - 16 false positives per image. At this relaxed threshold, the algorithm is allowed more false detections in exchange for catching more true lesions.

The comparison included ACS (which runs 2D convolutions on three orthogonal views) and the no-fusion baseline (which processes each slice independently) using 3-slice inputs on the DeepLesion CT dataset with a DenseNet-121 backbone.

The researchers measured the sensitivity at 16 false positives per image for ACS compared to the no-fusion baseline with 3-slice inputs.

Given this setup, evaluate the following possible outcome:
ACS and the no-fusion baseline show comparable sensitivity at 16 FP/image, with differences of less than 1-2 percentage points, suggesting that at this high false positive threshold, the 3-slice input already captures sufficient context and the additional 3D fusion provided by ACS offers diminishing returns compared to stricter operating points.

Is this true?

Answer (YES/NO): YES